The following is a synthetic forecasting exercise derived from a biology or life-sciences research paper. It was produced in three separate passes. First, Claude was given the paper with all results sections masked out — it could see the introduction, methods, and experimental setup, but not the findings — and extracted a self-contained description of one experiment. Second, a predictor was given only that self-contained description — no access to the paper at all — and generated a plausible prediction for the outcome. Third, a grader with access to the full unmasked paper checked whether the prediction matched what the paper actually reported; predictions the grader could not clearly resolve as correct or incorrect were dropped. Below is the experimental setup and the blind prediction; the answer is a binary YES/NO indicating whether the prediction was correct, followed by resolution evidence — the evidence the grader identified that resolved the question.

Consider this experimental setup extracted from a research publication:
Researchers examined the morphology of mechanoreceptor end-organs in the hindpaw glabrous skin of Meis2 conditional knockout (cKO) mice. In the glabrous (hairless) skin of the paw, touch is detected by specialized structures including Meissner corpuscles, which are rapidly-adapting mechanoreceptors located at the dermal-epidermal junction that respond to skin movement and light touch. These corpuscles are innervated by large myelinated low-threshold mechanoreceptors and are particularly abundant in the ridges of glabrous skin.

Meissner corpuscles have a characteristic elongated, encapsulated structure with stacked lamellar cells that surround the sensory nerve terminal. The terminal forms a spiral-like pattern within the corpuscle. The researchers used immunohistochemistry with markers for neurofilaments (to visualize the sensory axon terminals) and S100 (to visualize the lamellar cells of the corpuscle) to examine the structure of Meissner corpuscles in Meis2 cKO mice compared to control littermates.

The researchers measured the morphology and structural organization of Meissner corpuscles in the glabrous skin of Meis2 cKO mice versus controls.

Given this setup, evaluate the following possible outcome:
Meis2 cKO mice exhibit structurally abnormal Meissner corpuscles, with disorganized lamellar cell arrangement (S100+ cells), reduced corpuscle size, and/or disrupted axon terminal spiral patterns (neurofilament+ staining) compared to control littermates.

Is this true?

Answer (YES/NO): YES